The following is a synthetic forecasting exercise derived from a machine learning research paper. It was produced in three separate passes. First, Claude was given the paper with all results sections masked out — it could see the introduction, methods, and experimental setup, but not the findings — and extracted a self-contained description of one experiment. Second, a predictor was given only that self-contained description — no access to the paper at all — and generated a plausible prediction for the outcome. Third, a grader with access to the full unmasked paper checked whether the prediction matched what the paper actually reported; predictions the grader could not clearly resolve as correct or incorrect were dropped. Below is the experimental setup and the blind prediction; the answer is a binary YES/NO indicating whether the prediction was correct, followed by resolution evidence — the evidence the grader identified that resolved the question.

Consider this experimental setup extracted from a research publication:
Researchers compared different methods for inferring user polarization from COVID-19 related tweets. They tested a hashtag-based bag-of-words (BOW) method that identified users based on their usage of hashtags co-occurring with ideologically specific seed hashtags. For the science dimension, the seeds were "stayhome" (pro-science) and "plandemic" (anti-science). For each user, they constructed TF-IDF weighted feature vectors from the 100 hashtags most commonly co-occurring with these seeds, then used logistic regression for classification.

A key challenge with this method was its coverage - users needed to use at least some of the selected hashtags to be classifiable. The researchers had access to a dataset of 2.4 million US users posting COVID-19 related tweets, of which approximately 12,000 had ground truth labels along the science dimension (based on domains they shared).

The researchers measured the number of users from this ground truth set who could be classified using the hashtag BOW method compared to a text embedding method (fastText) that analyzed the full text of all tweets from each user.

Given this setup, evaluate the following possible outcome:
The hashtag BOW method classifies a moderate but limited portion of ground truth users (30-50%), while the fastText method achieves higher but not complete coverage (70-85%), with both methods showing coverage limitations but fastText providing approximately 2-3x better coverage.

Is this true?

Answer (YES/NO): NO